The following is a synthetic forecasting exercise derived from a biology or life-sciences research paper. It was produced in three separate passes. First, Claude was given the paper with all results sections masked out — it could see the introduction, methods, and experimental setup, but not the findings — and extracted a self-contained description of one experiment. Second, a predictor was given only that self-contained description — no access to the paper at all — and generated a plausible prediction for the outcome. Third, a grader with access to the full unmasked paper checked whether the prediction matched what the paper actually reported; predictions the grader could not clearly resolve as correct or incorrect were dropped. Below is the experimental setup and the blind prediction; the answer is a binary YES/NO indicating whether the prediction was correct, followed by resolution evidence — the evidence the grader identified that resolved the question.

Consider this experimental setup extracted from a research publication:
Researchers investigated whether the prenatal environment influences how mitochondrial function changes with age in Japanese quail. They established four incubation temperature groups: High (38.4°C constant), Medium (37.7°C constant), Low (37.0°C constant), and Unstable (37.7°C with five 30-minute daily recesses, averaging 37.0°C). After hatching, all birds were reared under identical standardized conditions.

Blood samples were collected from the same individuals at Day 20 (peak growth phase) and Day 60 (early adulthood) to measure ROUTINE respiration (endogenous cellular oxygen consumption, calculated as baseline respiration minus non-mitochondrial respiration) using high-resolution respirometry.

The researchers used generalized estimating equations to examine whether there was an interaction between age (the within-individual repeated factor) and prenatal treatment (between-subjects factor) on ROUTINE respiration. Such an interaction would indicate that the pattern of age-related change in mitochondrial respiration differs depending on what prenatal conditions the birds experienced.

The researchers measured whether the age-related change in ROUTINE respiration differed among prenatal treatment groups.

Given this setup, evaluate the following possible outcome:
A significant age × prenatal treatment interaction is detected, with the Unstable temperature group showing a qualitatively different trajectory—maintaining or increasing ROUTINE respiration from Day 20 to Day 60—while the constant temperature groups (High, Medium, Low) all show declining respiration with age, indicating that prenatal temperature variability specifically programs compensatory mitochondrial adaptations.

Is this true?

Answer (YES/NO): NO